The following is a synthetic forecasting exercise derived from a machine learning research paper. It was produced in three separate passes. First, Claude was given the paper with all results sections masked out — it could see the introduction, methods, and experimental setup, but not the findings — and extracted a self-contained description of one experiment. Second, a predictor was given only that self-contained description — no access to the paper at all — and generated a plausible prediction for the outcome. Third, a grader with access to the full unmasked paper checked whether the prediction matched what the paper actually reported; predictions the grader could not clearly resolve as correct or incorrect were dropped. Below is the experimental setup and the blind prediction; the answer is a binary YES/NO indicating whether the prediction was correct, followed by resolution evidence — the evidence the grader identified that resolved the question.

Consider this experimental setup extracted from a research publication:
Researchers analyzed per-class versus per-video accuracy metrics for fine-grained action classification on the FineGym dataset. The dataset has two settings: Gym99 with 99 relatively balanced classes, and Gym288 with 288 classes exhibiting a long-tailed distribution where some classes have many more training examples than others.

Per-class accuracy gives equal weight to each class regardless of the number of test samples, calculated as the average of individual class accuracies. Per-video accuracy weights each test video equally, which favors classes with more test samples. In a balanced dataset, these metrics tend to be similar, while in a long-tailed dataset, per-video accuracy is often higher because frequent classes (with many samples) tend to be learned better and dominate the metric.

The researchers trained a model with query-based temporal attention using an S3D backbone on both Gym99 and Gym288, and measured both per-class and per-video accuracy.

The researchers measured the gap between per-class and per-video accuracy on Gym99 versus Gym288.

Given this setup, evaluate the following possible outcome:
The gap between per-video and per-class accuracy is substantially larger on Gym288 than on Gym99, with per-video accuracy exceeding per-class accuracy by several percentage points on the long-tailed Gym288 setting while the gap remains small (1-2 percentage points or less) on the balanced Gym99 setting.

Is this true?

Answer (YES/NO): NO